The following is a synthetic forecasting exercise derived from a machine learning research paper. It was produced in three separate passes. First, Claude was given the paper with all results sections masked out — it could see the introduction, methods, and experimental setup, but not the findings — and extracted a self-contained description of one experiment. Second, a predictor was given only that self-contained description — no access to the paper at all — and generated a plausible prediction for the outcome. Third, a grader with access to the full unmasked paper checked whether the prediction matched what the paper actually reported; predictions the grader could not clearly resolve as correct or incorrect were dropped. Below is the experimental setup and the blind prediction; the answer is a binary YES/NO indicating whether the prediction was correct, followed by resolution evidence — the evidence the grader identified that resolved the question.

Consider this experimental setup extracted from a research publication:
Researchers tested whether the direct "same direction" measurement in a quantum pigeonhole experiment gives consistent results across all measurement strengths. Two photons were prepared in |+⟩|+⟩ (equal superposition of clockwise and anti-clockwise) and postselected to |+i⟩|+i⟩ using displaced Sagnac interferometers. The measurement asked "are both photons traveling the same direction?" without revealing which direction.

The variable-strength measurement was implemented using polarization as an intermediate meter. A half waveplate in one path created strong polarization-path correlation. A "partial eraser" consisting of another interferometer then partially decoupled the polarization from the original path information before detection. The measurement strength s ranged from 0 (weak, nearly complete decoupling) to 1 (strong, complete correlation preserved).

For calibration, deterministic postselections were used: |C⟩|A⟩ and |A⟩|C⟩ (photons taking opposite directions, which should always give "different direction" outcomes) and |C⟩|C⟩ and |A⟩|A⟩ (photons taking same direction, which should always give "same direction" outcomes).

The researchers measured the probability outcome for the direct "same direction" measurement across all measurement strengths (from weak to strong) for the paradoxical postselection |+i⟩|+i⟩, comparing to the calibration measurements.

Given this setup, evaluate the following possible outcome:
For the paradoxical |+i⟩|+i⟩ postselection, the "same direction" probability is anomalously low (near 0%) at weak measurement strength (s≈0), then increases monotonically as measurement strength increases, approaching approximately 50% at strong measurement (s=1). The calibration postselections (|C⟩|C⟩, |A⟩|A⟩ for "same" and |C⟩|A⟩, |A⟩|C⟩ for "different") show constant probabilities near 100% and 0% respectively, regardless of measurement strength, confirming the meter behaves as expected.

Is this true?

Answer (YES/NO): NO